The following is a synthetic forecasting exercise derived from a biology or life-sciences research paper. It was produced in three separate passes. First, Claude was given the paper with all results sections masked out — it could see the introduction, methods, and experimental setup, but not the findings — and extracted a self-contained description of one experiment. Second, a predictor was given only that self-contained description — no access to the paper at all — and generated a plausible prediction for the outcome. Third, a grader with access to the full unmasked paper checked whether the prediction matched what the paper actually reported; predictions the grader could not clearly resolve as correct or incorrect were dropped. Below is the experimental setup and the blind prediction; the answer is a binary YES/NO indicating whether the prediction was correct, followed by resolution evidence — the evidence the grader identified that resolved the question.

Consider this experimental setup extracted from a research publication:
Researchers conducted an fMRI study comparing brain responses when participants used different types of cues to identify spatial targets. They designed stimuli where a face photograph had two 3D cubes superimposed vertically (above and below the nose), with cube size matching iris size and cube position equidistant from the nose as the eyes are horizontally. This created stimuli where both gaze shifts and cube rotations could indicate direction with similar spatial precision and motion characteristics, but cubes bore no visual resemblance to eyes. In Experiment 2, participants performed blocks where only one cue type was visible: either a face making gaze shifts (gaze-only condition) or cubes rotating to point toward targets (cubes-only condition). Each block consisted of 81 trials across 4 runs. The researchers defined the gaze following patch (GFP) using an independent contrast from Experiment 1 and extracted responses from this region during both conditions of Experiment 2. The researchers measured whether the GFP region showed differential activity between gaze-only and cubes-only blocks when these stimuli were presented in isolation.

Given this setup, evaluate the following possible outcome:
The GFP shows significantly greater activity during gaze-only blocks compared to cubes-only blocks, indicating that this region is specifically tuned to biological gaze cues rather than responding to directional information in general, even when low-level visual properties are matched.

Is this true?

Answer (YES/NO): NO